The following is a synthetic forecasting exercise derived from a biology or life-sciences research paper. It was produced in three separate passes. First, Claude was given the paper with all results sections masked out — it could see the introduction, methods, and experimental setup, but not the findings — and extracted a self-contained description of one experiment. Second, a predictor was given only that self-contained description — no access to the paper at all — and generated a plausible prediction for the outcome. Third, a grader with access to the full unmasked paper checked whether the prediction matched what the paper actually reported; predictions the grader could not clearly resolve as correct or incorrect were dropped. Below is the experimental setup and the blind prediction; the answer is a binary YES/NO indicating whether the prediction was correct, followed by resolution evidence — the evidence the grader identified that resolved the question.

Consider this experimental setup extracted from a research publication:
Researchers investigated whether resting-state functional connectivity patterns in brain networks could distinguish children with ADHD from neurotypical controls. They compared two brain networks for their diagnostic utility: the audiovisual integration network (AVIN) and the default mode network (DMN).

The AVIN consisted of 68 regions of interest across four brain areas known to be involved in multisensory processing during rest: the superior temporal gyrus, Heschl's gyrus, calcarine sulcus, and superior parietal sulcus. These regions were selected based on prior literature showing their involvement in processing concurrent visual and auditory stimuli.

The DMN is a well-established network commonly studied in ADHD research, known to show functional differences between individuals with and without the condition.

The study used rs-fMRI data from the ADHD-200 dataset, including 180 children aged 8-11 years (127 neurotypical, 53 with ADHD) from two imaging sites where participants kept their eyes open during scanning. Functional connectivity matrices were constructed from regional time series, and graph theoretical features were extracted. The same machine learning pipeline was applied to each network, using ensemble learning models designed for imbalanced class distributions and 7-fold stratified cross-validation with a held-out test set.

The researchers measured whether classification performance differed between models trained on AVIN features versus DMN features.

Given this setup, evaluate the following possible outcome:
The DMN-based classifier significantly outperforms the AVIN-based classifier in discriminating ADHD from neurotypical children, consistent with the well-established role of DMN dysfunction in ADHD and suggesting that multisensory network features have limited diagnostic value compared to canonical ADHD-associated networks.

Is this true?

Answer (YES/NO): NO